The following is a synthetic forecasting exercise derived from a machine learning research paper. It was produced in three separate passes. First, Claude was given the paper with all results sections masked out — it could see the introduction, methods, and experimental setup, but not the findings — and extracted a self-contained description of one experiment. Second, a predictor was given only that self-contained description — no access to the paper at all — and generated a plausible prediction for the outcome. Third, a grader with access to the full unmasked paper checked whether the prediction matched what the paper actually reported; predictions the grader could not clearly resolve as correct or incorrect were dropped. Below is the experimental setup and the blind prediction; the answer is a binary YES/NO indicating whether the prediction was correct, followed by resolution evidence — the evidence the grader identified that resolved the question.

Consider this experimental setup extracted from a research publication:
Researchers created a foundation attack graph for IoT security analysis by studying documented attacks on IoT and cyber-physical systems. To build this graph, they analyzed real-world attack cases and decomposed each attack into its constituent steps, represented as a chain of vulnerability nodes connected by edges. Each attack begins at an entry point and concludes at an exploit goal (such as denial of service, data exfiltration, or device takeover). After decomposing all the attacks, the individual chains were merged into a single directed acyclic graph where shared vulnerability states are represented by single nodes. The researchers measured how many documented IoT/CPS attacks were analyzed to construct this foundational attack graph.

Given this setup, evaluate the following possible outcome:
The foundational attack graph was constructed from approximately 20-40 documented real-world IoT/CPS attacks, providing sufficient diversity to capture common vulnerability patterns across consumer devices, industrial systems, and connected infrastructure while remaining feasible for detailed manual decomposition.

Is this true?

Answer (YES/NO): NO